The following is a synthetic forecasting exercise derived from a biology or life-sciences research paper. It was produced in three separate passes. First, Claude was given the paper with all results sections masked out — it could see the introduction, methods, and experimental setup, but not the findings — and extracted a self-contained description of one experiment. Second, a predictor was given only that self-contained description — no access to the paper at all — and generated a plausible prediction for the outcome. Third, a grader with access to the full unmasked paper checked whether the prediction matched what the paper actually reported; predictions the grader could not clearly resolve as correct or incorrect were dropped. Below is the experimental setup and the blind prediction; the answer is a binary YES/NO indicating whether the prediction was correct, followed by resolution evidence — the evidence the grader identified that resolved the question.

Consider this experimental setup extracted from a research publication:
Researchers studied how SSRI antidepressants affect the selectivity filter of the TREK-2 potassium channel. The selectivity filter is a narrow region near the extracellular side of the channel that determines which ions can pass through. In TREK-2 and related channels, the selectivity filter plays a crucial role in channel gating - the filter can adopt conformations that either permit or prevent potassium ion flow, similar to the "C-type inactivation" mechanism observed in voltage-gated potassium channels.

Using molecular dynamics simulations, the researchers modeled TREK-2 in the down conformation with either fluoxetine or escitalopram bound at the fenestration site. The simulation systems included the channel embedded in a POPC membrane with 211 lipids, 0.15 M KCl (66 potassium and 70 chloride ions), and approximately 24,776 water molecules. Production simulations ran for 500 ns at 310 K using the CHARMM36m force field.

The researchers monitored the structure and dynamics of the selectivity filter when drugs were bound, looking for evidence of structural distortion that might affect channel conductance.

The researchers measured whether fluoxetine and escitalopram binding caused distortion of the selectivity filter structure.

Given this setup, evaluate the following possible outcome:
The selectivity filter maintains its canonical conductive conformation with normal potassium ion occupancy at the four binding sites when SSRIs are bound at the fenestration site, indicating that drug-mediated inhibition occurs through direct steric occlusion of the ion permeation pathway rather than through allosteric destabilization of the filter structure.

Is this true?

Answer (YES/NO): NO